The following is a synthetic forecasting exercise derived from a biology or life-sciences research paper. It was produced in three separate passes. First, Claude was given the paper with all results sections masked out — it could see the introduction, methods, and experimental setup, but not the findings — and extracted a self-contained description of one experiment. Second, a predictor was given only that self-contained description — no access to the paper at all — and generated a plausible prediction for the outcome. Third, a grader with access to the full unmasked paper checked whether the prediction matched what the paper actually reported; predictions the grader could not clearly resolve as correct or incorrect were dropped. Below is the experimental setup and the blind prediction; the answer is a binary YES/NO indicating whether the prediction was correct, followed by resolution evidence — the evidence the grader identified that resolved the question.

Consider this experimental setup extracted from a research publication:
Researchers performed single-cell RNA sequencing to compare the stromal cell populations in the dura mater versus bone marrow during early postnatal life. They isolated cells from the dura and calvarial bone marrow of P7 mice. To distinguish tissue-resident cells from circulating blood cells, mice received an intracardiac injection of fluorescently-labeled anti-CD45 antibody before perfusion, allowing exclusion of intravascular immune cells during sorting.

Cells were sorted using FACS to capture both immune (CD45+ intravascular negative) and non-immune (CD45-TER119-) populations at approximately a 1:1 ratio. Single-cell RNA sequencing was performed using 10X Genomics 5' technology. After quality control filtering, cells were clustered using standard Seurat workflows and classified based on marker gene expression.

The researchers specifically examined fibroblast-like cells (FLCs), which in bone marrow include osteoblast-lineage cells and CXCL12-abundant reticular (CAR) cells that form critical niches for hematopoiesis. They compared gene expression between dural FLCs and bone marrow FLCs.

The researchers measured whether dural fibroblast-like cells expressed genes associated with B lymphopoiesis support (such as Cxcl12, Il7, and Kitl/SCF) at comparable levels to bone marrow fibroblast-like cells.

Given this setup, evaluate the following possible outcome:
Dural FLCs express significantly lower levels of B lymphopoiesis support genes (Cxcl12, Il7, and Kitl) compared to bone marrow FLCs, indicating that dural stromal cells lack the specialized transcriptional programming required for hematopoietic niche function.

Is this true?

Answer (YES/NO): NO